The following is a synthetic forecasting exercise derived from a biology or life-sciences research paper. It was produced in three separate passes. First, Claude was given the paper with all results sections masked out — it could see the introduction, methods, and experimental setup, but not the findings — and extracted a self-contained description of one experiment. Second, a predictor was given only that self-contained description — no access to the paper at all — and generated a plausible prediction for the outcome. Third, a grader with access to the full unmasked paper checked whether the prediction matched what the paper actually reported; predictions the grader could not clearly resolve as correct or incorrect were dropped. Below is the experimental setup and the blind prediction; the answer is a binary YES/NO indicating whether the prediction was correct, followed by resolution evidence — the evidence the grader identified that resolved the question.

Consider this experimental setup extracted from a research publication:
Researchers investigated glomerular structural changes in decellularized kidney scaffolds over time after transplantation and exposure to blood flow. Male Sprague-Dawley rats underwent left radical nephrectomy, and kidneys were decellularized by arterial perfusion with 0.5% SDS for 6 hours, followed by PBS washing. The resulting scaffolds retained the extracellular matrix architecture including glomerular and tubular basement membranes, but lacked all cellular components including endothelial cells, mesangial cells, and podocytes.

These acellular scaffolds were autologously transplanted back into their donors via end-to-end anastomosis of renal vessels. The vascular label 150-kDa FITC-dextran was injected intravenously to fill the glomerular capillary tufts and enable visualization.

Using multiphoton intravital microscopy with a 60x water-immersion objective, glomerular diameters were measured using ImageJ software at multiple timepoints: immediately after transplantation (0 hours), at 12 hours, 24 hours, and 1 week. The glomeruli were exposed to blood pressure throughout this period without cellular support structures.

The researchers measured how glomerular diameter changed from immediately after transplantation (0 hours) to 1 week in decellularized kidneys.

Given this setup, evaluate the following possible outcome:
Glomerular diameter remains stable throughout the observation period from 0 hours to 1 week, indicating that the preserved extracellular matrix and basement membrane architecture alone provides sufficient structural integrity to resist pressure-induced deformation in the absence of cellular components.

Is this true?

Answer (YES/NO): NO